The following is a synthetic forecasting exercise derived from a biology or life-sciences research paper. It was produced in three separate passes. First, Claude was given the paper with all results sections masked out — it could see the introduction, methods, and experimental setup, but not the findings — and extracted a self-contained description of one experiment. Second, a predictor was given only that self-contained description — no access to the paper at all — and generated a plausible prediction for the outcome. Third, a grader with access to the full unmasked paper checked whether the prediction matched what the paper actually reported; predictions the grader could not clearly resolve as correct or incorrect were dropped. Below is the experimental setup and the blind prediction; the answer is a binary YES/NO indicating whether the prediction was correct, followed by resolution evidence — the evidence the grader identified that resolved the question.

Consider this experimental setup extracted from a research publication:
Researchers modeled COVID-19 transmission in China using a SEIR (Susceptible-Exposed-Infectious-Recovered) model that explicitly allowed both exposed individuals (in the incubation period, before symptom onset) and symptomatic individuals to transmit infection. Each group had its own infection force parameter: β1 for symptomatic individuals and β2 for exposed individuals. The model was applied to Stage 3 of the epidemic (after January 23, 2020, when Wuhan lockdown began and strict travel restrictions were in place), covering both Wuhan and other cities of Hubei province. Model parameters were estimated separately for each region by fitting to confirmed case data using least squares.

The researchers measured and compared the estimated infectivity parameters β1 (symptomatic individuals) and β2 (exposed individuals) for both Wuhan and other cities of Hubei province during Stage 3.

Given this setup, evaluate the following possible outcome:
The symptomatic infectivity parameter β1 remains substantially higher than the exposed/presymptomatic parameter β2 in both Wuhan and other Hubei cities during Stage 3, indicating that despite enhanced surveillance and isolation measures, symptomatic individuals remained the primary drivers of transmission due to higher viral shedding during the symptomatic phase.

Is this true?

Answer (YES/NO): NO